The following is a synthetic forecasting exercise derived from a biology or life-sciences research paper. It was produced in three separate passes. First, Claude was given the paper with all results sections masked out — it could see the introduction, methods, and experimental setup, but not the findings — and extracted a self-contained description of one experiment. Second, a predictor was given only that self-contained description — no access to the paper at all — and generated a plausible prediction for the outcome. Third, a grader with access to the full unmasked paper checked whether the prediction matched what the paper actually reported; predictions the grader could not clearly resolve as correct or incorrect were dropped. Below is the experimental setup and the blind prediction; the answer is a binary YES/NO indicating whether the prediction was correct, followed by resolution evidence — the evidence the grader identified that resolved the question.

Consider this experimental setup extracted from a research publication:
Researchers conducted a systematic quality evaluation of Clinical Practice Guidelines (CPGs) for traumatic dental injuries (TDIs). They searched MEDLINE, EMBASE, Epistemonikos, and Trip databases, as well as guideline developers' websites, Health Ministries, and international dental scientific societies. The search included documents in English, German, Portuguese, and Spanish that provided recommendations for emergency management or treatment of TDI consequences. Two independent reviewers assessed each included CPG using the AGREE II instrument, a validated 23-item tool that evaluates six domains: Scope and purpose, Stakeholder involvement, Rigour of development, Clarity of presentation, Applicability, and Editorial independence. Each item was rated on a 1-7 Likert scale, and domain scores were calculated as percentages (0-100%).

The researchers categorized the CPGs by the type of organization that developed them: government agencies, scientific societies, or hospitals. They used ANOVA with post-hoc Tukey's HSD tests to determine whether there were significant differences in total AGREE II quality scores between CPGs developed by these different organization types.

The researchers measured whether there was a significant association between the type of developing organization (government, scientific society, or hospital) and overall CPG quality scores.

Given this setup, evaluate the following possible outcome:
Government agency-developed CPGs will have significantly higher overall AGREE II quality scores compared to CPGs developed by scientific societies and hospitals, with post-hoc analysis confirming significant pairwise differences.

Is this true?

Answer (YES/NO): YES